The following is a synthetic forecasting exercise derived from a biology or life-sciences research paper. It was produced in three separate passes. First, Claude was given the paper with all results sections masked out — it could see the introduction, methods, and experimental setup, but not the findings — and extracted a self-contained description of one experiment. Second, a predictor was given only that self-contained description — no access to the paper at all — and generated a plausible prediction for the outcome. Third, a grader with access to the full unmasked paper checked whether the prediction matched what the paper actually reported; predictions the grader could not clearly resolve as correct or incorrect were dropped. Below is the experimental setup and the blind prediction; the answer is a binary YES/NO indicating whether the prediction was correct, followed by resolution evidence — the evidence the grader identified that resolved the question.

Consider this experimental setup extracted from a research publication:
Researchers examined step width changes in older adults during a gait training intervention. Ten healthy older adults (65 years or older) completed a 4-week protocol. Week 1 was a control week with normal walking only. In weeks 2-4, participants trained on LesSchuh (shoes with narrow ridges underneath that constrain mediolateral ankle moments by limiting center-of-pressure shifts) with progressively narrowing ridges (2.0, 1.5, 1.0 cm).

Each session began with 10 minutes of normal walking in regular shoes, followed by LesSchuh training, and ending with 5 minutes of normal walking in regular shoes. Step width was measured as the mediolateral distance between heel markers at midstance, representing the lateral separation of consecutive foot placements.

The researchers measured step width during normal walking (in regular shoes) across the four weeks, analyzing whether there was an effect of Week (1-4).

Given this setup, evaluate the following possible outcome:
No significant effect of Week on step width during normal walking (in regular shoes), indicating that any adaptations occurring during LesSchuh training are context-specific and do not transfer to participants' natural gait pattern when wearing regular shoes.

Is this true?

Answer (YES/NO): NO